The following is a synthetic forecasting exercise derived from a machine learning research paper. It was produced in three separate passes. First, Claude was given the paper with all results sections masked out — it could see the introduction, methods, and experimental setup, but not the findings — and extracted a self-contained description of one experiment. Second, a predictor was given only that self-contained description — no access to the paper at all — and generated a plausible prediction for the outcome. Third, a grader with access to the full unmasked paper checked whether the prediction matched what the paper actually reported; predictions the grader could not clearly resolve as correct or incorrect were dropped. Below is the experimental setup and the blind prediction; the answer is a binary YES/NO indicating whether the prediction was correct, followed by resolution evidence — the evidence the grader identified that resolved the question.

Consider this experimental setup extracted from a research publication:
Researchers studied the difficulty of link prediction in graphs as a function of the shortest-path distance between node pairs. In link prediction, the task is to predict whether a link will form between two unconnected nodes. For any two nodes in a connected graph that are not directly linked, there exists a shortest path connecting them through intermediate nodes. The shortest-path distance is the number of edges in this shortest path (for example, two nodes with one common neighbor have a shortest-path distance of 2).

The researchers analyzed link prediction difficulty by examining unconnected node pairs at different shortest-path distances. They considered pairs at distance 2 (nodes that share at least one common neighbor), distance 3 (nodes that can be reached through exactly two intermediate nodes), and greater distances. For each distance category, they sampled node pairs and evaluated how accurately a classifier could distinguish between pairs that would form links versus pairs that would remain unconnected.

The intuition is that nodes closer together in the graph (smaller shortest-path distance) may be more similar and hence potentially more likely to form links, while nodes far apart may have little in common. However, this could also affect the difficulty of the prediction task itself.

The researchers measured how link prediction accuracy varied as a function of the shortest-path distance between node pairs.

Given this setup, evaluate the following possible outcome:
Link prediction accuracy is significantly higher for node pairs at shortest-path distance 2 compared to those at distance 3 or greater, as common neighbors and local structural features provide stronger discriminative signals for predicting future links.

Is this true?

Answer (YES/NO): NO